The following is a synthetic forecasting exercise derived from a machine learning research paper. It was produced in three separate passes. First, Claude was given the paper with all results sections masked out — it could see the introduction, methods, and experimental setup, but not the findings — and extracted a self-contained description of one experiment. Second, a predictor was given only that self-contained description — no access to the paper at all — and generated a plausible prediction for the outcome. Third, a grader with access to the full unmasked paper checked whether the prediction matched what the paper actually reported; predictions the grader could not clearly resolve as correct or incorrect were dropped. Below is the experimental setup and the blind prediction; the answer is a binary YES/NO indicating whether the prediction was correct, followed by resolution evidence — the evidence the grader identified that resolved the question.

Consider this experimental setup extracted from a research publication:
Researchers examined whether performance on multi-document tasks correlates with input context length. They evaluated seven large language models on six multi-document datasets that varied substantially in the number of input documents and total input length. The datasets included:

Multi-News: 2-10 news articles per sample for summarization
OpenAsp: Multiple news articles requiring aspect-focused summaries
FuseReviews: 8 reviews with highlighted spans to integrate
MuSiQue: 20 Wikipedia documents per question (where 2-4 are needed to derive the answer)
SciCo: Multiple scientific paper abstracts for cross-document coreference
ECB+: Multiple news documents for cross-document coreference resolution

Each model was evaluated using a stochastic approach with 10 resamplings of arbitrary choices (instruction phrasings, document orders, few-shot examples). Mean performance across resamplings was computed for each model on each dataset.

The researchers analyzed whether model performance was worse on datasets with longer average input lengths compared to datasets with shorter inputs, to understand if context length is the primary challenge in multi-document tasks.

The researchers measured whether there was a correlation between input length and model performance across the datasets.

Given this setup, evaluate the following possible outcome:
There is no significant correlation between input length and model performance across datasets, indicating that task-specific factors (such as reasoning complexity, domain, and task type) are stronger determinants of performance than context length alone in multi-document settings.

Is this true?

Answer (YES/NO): YES